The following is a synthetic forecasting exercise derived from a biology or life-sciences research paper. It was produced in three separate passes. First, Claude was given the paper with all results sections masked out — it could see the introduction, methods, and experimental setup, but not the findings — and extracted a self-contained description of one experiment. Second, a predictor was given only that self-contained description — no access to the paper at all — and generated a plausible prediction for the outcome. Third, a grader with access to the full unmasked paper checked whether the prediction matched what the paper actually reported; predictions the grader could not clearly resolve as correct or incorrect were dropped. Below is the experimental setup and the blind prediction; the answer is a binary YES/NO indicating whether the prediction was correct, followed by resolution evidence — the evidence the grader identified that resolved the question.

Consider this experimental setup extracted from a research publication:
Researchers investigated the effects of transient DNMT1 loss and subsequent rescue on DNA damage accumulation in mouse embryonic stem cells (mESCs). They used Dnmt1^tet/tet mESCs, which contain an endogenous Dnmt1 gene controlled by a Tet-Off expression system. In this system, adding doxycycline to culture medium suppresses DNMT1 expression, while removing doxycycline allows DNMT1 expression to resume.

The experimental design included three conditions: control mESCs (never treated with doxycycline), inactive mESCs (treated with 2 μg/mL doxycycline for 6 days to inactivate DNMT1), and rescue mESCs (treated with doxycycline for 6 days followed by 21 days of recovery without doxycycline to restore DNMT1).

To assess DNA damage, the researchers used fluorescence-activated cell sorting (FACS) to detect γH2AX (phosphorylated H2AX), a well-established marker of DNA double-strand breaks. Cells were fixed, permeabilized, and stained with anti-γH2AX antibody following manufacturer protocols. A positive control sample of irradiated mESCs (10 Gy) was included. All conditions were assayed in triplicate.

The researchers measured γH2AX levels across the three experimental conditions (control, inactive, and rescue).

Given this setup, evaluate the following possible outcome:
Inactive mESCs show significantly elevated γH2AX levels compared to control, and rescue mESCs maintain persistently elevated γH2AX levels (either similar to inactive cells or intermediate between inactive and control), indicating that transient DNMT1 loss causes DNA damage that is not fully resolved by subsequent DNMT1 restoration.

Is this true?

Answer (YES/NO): NO